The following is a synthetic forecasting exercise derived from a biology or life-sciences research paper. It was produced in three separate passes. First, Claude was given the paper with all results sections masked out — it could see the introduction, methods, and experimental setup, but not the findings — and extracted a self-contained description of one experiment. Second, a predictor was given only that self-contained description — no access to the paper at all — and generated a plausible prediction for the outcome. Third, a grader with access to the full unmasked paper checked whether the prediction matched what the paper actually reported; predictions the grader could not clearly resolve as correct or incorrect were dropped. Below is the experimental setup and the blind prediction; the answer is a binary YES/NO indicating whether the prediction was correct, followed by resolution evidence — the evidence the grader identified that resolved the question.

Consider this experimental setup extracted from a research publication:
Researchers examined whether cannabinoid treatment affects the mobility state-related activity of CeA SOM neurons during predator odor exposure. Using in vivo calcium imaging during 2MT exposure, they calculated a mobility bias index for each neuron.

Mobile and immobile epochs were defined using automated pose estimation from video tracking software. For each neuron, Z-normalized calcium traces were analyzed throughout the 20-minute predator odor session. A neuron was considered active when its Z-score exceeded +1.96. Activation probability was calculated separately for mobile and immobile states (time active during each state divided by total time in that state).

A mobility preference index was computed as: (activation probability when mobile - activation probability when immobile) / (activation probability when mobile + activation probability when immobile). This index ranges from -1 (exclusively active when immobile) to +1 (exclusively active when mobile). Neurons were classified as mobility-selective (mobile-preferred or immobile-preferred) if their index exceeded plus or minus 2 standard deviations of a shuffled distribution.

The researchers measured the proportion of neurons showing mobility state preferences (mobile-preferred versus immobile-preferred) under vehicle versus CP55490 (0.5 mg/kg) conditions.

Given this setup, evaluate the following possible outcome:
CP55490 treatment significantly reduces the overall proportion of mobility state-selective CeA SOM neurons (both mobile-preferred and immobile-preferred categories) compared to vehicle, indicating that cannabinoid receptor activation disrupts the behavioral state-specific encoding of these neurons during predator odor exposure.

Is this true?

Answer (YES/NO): NO